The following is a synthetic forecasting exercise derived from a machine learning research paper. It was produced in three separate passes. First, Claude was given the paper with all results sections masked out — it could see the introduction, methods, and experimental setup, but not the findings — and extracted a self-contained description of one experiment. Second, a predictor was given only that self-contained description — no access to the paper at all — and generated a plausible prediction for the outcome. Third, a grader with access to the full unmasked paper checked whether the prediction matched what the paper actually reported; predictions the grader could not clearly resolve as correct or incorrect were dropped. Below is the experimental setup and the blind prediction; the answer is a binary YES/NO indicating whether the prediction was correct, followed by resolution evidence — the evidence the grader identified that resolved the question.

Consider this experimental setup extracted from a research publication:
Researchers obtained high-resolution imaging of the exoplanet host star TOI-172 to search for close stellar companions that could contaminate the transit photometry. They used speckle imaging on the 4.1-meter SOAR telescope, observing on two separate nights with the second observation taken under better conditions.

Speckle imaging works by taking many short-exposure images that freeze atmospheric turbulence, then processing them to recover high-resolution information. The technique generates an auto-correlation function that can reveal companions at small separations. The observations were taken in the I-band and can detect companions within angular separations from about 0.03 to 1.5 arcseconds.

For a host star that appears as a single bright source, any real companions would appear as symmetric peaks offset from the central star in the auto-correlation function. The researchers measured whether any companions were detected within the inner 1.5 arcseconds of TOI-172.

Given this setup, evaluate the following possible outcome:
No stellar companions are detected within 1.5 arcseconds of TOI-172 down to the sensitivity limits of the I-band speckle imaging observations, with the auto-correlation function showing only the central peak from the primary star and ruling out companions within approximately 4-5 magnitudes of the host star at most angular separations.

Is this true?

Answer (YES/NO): NO